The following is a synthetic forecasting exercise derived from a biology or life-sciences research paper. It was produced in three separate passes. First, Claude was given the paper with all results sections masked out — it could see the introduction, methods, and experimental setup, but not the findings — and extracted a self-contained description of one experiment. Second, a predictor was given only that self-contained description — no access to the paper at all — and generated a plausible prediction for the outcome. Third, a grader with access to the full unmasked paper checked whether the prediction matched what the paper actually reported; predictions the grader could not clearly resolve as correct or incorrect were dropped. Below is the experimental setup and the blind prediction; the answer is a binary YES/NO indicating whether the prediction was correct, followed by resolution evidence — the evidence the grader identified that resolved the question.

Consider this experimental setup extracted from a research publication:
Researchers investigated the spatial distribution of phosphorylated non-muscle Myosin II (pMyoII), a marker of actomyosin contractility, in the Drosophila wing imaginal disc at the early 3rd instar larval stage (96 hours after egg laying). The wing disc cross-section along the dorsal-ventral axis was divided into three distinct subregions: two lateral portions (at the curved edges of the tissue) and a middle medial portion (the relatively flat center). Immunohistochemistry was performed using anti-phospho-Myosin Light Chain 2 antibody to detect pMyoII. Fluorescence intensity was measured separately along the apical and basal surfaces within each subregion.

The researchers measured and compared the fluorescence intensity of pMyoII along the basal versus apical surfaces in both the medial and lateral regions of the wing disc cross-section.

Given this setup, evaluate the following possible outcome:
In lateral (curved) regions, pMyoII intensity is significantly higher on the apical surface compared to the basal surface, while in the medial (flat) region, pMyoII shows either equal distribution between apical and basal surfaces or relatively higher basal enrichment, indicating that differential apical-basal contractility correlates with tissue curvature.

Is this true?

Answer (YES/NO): NO